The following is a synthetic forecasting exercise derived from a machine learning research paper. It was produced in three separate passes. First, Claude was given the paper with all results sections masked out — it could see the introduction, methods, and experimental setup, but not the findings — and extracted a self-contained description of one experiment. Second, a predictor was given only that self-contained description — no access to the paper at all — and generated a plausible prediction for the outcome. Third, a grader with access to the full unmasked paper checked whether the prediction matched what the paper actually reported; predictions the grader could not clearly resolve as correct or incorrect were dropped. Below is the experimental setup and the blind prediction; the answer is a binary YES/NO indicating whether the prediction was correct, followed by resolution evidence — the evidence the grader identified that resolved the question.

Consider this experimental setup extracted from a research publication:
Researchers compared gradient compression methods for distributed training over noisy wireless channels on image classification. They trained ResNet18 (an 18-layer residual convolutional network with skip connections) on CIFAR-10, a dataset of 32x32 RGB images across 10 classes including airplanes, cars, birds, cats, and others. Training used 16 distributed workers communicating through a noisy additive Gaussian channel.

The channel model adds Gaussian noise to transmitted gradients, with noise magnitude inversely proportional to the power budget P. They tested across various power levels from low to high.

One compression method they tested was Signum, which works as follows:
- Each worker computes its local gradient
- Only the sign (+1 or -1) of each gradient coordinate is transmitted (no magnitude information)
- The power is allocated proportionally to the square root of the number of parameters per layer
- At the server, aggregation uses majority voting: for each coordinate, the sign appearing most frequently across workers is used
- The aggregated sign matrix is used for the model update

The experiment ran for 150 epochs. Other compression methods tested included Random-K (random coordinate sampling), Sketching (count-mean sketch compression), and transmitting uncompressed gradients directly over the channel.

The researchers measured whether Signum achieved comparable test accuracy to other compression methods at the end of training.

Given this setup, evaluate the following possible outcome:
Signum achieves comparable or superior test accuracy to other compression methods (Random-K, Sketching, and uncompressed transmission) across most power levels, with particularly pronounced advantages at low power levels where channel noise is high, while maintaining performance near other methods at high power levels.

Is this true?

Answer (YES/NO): NO